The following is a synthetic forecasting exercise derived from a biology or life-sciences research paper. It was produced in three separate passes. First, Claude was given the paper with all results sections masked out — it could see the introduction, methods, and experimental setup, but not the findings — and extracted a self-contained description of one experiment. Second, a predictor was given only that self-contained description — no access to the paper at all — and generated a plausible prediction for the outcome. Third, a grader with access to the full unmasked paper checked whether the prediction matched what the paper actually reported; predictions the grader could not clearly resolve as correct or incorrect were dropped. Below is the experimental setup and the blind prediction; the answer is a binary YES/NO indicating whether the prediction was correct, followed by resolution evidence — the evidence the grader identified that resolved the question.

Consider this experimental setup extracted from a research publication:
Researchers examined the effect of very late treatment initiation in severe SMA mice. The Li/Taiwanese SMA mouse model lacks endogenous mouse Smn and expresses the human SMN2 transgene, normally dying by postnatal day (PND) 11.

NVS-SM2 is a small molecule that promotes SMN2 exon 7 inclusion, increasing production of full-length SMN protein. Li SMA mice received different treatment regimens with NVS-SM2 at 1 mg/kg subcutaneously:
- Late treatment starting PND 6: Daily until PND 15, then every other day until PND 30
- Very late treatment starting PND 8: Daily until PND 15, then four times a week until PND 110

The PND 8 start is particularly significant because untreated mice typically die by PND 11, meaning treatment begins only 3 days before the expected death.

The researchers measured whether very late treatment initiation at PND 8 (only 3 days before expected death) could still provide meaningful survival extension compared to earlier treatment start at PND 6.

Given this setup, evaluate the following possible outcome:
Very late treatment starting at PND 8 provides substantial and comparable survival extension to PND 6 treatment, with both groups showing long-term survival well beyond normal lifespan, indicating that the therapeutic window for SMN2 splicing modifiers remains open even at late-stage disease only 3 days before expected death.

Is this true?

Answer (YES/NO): NO